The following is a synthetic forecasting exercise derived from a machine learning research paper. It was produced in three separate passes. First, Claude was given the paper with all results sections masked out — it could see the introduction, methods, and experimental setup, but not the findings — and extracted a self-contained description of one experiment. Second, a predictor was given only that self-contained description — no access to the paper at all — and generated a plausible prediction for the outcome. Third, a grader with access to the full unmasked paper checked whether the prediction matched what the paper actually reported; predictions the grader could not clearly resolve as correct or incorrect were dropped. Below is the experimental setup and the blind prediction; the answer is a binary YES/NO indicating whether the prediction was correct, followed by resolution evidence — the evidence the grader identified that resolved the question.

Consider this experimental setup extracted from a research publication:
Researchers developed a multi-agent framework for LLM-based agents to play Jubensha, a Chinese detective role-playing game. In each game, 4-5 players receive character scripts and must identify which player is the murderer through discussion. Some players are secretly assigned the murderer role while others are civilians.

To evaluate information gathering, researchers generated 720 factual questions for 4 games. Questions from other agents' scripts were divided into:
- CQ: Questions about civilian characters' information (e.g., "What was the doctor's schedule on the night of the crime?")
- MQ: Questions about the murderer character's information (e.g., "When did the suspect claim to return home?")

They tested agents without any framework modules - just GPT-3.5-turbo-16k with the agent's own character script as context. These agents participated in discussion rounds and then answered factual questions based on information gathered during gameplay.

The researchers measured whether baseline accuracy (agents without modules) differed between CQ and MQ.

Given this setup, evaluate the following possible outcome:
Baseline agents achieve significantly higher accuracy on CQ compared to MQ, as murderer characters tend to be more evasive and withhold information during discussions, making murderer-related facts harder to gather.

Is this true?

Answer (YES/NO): NO